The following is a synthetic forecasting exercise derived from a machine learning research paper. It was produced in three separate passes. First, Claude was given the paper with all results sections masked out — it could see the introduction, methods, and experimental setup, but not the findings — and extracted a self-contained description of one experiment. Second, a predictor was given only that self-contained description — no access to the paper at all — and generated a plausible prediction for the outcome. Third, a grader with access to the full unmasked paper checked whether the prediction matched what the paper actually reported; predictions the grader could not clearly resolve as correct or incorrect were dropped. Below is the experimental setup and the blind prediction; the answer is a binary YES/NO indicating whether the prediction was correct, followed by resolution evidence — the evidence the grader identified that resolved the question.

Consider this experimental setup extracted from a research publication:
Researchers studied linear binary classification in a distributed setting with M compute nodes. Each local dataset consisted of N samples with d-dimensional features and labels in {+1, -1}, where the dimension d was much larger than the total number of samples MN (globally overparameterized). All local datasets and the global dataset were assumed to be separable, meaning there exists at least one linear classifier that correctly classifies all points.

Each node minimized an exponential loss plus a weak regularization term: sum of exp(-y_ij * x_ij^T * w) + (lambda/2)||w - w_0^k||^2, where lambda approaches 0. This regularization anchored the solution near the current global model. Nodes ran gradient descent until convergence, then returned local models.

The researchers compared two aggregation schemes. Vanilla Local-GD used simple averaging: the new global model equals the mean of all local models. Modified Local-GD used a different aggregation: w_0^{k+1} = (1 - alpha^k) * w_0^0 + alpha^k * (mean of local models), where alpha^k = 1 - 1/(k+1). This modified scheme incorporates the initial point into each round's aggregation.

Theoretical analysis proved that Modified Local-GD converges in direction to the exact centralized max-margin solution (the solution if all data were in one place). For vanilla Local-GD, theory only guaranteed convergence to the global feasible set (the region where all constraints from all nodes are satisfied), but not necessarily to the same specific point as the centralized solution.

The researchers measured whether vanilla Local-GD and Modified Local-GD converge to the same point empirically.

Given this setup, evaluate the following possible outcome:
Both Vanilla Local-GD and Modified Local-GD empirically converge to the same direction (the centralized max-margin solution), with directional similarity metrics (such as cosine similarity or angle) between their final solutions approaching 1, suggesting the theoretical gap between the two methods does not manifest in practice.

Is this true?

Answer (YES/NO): YES